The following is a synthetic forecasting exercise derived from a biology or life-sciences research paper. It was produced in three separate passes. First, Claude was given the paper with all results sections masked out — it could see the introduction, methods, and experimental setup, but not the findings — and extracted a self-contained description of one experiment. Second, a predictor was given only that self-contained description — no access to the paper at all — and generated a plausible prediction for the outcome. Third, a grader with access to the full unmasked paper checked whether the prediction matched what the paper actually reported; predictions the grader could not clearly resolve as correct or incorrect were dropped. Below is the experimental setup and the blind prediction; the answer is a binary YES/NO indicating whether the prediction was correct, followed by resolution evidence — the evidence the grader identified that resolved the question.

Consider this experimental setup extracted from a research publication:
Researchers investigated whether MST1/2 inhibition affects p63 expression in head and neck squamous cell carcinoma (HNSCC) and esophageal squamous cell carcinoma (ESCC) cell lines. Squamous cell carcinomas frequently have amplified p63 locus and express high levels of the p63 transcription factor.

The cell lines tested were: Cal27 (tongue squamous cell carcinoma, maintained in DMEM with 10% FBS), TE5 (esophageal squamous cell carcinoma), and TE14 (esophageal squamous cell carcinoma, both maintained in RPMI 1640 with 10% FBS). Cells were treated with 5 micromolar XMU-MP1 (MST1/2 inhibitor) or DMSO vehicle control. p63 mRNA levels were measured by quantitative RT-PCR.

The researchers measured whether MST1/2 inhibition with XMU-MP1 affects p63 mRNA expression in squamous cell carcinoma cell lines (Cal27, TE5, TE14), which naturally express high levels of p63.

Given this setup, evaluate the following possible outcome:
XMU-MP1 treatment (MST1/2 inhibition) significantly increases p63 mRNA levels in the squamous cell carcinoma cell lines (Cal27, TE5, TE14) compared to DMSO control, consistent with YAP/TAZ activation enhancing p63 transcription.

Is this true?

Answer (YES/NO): NO